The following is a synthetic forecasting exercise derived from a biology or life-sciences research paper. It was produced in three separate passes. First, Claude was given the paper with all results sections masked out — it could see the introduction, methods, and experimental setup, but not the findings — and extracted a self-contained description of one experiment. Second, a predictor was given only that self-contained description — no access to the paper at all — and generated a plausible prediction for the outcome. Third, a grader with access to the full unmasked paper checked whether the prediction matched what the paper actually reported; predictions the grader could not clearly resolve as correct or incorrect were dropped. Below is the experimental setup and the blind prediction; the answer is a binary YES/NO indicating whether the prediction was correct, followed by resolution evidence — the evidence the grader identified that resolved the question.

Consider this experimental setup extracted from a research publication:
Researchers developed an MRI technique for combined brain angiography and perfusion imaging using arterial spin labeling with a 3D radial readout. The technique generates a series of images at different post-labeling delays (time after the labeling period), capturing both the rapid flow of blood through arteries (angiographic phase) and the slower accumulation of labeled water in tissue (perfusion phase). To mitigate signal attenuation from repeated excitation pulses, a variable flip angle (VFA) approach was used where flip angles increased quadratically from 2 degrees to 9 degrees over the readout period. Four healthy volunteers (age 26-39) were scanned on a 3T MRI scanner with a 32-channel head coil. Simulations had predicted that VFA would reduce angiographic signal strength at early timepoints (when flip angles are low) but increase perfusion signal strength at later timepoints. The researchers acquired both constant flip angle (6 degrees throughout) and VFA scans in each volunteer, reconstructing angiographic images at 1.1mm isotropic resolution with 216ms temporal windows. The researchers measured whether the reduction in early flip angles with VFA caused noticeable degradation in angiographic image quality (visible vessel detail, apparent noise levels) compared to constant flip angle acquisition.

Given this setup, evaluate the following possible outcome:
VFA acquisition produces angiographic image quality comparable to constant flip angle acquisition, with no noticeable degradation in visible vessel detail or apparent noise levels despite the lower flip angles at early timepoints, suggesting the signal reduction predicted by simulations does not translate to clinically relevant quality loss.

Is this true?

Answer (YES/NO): YES